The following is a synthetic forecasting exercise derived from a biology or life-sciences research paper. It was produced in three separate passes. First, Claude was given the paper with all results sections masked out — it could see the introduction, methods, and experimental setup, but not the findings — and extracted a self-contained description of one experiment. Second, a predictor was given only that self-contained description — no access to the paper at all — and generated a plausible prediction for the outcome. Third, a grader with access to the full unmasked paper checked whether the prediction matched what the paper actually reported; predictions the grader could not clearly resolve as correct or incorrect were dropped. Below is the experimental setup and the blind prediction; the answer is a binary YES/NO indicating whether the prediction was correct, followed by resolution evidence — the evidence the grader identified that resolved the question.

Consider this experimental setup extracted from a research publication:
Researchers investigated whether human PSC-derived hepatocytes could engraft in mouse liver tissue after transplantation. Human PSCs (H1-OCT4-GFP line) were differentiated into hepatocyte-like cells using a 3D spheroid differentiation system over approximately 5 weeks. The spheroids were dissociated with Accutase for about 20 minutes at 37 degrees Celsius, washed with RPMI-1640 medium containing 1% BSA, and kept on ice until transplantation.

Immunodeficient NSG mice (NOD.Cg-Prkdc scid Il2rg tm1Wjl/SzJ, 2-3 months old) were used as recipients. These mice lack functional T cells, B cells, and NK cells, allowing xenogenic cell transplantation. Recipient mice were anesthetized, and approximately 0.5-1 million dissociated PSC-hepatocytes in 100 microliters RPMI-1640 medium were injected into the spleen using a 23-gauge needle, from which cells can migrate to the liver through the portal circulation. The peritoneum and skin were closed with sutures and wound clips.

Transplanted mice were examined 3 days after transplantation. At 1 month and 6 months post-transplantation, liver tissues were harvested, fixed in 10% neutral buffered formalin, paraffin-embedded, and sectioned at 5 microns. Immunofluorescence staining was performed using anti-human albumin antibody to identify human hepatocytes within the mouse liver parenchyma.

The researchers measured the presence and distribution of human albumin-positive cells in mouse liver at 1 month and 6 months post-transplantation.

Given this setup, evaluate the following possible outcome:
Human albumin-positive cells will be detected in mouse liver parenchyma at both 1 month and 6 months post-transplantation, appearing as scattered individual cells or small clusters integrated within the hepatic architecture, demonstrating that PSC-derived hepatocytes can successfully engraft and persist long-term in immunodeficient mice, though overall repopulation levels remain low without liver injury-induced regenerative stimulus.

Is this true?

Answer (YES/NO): YES